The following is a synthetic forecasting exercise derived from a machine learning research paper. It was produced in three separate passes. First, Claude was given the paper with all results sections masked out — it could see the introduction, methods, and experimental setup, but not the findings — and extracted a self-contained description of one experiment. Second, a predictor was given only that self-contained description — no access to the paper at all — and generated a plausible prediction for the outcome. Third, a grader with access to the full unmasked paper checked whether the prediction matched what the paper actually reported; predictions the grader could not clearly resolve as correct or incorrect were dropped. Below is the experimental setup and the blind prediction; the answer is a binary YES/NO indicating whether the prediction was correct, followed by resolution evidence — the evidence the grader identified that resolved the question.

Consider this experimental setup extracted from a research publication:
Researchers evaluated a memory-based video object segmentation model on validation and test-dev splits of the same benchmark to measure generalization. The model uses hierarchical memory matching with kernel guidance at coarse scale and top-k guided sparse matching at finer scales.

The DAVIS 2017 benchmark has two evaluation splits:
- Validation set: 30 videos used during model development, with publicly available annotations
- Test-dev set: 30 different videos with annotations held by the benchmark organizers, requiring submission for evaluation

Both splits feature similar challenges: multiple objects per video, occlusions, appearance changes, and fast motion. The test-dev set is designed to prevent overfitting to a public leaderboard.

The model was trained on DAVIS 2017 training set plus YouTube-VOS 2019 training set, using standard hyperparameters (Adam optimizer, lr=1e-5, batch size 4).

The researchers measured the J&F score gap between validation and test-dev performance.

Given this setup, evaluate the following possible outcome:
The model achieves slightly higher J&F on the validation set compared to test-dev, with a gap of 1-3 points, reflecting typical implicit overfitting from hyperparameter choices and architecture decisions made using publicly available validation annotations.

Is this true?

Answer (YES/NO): NO